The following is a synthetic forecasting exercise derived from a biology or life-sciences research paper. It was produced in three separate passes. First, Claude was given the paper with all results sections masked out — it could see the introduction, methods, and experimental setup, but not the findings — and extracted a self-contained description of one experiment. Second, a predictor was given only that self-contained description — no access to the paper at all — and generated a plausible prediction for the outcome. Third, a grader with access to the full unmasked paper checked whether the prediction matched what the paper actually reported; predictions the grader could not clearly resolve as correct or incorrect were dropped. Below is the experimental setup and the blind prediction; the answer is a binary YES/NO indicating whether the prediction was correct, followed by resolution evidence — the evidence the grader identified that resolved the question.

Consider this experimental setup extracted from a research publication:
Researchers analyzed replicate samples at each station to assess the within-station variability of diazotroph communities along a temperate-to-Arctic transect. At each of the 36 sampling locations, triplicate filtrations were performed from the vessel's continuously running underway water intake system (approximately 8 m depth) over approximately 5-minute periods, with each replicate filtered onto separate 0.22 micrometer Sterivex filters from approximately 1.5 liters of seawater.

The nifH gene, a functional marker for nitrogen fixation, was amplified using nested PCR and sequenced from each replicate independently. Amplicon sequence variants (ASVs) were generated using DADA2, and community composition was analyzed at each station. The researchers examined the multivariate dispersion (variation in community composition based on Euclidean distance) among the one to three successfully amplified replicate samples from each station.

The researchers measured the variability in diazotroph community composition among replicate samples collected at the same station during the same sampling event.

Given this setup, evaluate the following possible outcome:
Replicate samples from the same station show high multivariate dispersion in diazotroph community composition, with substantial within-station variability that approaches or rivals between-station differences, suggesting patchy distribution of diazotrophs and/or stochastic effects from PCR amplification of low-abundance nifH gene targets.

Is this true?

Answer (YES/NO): NO